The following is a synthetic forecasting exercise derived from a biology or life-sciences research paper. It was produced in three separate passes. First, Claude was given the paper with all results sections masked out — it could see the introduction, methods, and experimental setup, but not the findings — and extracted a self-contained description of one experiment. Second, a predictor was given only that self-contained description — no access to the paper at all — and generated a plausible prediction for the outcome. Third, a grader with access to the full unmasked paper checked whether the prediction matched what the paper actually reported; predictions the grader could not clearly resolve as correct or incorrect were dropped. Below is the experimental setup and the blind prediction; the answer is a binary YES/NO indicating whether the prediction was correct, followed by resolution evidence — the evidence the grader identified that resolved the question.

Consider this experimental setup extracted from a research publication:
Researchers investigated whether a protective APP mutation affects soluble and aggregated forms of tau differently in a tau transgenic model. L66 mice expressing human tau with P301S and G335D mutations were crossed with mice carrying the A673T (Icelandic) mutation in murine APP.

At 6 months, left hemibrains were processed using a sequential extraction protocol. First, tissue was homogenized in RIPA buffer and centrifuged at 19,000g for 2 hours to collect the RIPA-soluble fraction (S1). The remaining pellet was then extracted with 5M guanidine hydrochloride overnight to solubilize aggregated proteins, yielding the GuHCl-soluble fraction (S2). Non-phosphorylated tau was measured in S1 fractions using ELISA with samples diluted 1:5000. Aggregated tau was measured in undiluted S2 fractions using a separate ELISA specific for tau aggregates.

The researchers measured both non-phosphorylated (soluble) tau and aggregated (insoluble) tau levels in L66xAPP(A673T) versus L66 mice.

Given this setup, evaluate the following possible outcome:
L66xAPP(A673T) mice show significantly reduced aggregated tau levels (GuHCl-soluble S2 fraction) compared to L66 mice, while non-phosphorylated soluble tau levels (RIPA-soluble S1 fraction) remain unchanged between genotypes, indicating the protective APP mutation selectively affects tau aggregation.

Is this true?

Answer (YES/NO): NO